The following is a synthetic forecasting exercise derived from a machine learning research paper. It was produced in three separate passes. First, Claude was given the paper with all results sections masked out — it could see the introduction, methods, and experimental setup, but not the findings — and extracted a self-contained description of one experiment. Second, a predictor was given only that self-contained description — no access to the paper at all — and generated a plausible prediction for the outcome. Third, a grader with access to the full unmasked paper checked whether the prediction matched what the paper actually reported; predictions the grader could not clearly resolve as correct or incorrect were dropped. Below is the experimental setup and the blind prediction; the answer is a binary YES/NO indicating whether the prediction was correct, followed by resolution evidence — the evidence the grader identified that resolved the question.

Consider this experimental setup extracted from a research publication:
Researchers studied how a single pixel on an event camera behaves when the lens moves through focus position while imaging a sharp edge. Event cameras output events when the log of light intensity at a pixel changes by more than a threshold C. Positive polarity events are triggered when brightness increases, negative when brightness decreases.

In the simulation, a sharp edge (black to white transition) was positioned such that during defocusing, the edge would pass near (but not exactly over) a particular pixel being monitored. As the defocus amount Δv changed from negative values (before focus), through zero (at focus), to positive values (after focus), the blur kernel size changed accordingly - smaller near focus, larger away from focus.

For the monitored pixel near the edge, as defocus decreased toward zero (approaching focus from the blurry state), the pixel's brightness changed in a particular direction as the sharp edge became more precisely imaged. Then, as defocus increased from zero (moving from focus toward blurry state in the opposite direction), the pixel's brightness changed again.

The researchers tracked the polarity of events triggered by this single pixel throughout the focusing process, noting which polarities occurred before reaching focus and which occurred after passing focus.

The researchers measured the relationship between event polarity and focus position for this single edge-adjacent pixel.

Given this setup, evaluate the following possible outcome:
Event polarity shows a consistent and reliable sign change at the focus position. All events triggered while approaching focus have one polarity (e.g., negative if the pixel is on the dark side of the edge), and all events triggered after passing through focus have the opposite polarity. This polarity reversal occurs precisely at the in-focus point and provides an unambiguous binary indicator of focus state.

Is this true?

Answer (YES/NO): YES